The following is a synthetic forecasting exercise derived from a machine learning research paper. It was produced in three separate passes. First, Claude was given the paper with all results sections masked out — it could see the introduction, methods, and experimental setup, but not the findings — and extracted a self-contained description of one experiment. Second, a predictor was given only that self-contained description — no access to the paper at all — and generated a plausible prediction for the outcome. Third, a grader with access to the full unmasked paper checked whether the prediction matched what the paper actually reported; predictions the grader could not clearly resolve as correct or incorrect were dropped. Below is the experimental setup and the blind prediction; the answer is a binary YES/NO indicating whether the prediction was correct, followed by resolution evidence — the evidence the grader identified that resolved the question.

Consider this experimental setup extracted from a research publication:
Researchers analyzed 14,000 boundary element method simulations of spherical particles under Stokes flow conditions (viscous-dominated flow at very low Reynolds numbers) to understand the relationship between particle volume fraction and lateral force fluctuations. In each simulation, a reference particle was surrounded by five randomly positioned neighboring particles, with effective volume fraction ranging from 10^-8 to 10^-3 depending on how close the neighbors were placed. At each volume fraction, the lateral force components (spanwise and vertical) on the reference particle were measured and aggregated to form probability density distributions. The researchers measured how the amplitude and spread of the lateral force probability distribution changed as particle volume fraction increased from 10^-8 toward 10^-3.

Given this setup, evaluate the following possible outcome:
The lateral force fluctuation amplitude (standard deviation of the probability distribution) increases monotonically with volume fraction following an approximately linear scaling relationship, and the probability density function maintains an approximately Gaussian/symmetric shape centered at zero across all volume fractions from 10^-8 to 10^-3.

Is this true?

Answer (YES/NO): NO